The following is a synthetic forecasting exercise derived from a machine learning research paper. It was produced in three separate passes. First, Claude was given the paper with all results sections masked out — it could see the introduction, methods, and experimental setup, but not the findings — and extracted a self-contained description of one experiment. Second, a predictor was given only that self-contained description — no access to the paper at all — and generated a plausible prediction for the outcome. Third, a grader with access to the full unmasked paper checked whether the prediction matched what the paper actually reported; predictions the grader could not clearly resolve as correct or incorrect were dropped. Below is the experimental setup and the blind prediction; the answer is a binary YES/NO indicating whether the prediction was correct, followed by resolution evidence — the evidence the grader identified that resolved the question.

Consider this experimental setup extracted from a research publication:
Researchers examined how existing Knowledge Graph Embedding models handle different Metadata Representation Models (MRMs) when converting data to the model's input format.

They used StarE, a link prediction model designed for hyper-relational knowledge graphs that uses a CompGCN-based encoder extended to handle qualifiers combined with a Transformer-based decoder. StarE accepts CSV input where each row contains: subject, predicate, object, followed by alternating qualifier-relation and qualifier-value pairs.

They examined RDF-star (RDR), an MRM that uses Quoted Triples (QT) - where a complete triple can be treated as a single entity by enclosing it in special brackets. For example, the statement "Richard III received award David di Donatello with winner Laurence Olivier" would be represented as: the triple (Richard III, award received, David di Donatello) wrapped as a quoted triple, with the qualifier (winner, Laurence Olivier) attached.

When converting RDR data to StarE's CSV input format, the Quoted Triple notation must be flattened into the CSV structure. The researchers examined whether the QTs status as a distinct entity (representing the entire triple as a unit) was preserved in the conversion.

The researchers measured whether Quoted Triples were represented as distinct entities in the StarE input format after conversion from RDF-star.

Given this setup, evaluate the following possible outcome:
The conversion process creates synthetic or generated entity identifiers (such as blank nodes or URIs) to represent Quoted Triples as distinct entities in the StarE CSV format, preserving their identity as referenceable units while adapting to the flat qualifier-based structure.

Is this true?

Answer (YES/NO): NO